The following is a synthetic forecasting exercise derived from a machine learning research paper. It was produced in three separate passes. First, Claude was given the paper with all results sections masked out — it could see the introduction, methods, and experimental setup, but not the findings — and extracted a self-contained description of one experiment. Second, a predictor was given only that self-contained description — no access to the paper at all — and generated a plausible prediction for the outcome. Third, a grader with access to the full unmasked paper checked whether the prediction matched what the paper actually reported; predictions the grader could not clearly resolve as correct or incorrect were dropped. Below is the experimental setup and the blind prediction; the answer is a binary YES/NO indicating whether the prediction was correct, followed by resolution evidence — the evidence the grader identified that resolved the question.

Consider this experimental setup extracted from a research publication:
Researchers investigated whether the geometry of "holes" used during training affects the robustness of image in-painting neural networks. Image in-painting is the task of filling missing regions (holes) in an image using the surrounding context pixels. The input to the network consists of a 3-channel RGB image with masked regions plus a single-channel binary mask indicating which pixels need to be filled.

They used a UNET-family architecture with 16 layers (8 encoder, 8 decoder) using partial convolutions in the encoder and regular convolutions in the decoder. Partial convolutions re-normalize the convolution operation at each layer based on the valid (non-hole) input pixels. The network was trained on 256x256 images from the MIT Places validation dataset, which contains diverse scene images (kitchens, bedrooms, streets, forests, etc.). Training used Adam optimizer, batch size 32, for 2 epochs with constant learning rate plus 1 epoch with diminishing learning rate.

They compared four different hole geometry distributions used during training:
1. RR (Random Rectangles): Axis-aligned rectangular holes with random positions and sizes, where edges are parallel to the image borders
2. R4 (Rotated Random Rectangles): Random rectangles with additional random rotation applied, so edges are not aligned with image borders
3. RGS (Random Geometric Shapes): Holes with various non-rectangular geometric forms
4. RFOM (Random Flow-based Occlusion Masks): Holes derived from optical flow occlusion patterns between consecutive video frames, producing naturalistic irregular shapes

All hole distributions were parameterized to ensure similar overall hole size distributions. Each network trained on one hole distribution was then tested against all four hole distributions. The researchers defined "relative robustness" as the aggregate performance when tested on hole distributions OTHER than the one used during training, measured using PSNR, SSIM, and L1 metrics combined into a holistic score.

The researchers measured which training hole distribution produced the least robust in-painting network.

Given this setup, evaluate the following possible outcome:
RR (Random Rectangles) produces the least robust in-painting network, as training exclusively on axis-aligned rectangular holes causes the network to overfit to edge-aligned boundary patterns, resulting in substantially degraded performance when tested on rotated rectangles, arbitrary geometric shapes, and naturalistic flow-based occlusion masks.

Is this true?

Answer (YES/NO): YES